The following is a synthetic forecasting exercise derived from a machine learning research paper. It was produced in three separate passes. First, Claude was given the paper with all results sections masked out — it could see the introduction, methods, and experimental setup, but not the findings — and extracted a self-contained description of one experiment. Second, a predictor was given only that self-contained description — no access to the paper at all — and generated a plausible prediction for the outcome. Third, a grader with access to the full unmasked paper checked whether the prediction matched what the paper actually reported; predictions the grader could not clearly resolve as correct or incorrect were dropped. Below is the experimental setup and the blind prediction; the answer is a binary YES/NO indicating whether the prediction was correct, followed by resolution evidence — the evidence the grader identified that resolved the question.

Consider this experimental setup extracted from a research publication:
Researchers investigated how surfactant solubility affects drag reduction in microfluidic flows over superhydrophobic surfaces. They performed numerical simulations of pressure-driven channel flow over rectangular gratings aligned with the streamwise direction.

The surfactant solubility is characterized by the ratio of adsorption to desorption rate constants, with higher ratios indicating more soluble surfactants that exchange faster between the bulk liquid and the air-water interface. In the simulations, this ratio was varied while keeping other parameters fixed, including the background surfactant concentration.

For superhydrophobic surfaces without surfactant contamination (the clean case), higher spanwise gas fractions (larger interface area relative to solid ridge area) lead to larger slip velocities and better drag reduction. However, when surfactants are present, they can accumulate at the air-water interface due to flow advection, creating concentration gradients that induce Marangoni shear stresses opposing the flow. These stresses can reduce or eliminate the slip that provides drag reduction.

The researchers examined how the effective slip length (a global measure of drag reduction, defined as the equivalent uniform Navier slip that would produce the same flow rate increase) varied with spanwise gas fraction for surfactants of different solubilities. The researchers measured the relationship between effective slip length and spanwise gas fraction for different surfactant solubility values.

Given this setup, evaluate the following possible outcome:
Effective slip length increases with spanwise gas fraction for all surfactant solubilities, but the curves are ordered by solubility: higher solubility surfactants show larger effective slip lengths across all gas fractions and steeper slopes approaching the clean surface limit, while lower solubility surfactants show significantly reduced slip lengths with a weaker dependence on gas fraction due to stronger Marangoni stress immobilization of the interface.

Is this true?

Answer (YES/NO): YES